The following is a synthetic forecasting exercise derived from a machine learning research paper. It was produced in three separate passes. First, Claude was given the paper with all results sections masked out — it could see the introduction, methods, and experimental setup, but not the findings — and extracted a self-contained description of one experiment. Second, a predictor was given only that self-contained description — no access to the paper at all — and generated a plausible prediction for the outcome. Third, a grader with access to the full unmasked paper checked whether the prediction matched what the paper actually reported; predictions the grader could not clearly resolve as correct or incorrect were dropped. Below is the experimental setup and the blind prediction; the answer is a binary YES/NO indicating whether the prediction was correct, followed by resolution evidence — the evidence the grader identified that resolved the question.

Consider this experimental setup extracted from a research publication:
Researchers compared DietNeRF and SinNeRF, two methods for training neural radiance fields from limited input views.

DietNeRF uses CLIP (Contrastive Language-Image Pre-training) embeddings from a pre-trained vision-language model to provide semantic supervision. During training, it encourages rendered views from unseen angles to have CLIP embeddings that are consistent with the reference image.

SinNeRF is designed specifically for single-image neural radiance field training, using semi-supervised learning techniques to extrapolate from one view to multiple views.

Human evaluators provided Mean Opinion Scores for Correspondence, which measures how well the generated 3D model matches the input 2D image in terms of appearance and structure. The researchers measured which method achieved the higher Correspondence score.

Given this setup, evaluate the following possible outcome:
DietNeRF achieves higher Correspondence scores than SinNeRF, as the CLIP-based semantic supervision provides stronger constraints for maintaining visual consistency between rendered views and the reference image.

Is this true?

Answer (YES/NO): YES